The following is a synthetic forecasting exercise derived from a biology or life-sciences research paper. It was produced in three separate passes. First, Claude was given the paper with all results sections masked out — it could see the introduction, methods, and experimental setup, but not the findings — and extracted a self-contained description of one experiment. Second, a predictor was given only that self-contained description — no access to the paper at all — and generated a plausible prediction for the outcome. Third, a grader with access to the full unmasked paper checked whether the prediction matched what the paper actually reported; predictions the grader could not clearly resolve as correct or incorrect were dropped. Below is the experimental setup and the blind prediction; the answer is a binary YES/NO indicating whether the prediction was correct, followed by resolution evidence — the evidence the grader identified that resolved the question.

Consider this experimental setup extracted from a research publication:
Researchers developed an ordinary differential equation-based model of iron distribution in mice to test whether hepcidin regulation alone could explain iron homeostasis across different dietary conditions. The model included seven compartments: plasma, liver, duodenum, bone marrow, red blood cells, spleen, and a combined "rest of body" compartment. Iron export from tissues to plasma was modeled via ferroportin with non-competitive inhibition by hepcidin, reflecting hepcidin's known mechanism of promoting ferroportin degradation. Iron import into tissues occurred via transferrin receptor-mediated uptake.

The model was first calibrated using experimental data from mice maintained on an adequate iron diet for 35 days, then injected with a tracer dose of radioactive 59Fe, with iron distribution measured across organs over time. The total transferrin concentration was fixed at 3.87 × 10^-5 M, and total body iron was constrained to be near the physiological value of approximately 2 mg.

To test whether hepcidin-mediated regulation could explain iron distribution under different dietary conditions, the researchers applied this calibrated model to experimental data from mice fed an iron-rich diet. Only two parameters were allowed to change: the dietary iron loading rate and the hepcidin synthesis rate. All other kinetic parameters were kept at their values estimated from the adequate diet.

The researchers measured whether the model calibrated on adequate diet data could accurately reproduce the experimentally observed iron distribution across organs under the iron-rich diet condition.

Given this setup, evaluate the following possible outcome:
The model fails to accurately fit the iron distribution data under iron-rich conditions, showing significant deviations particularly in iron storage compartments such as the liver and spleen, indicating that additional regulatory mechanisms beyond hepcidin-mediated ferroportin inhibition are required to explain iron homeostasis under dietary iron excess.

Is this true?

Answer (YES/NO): NO